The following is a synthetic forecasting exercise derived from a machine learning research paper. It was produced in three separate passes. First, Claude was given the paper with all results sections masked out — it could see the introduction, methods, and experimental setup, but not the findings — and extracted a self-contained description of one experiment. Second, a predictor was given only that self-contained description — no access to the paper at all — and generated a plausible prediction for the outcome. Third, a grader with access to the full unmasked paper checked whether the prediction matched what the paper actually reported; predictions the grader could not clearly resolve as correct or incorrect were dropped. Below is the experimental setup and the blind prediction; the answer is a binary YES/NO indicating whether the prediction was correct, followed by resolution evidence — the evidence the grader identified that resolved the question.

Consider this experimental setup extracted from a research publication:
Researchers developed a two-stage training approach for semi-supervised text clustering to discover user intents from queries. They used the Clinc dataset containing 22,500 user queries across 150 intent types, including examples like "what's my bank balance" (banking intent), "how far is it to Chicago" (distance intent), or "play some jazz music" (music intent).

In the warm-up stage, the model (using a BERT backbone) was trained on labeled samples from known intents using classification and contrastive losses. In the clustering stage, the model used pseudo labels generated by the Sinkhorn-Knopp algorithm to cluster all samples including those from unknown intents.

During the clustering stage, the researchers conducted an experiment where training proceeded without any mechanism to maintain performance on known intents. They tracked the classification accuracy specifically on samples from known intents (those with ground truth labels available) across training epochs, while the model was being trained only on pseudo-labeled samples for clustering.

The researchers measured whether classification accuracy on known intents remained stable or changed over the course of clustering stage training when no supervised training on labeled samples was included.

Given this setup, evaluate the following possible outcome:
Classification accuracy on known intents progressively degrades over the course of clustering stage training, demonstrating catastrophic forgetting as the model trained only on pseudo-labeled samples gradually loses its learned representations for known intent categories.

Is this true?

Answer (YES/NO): NO